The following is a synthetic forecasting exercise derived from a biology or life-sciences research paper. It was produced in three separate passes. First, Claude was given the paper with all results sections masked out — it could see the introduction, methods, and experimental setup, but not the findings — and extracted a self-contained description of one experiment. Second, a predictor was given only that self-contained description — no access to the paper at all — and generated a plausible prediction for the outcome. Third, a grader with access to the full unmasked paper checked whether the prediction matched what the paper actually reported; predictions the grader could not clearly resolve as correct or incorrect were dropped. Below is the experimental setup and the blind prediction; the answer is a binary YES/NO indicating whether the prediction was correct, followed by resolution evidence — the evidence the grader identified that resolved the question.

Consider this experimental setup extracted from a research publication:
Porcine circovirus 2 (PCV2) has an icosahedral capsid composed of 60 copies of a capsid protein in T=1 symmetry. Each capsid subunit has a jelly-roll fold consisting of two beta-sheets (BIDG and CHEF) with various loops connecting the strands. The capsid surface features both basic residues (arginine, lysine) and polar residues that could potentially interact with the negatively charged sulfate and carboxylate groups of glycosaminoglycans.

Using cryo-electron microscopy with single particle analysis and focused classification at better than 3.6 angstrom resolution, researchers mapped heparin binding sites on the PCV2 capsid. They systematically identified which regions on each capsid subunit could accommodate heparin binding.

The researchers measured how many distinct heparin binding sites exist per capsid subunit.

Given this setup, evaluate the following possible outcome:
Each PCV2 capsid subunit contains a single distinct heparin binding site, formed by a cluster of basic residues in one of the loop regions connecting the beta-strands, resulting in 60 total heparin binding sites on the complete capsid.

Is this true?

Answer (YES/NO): NO